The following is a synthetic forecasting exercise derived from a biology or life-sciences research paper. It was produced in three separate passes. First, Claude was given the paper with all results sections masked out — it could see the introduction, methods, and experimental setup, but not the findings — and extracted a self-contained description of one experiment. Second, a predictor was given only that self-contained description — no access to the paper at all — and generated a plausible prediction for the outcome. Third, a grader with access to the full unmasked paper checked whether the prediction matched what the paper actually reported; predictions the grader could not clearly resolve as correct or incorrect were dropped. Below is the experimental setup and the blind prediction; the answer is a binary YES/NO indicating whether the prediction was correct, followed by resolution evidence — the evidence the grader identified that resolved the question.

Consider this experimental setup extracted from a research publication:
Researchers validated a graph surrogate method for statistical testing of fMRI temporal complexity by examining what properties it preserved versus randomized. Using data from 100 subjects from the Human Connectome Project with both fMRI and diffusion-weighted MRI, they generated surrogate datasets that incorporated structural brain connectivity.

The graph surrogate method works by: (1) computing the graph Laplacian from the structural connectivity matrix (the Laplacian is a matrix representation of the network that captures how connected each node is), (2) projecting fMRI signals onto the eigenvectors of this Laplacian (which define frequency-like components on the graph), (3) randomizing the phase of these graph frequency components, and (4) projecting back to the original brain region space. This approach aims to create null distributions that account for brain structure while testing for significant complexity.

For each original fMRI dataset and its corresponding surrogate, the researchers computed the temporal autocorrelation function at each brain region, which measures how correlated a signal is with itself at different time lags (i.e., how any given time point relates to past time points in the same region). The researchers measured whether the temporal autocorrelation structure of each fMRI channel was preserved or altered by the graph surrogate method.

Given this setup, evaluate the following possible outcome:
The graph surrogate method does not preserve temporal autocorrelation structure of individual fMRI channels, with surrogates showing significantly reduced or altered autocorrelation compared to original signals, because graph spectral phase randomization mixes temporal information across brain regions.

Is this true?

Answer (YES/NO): NO